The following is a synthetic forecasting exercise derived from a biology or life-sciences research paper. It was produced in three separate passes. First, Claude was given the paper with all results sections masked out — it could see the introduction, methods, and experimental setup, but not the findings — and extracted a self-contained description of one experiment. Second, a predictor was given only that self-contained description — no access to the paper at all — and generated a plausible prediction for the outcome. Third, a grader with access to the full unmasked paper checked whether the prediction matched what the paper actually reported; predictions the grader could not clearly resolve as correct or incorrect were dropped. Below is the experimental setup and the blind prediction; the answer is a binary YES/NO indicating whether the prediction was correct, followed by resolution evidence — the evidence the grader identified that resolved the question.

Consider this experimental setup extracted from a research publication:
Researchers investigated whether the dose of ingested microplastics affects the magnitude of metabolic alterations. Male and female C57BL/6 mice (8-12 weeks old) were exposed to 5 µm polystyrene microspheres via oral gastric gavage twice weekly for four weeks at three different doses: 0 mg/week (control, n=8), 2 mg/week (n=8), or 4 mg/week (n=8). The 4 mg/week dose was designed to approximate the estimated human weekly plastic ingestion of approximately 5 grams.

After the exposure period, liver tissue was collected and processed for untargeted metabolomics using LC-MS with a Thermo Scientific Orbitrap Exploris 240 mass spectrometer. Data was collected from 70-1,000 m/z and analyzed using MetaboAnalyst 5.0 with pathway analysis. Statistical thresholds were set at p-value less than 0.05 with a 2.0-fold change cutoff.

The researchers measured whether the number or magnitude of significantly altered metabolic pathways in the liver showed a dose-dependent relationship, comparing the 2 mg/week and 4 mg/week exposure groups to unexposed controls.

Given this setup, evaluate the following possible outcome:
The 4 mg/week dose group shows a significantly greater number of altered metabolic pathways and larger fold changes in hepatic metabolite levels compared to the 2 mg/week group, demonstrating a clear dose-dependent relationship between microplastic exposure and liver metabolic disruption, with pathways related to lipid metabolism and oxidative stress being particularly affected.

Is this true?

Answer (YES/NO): NO